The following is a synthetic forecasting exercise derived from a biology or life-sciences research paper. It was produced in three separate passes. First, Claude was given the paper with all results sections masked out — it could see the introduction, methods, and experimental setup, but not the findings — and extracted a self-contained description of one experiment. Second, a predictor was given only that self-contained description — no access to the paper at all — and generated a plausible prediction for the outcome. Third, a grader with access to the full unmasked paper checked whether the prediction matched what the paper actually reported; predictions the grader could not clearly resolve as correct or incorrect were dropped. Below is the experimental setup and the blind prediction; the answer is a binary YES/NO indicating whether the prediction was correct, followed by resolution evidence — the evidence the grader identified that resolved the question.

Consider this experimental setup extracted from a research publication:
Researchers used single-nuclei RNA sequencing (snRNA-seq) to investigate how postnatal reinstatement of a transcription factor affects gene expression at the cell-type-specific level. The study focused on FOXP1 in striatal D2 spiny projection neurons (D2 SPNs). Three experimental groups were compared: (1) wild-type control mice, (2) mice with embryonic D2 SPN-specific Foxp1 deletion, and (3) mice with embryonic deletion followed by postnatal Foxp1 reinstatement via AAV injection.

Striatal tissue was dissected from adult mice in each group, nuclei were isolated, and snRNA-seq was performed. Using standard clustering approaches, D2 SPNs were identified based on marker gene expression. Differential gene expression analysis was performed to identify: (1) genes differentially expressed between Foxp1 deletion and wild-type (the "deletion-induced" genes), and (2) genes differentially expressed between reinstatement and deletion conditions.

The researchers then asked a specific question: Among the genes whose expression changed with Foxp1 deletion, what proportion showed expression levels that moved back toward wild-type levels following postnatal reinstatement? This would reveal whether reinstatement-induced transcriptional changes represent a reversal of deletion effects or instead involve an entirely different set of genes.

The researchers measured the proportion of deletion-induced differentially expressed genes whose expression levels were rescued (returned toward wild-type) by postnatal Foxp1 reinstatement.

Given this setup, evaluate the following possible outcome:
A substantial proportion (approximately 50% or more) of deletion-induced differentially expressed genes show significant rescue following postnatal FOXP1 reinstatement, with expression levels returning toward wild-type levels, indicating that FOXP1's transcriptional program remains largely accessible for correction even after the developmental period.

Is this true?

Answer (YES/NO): NO